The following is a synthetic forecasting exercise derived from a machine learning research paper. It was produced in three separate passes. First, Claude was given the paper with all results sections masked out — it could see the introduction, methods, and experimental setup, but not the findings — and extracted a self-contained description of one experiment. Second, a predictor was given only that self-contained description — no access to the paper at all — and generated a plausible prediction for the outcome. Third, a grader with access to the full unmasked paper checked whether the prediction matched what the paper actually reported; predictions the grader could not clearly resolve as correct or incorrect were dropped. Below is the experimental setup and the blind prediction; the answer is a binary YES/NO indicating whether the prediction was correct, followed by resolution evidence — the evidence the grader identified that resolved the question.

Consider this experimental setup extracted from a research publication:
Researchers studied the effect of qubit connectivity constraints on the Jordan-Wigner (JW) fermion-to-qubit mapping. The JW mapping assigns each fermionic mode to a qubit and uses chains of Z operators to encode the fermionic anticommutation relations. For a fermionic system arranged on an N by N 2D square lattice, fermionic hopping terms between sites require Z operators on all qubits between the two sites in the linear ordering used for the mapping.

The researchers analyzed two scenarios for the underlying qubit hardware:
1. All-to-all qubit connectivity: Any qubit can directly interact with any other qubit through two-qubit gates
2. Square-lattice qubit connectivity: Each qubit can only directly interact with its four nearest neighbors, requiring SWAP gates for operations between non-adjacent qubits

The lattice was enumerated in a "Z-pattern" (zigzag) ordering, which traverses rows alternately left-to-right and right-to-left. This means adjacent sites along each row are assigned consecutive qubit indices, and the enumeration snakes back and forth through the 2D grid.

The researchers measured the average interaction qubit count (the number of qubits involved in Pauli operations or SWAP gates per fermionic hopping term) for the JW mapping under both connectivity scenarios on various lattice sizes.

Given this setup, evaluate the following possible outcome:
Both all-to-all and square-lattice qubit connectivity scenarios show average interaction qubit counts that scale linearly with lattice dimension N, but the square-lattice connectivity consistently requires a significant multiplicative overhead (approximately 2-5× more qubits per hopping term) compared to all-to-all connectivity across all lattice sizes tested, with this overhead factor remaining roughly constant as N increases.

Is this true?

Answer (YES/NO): NO